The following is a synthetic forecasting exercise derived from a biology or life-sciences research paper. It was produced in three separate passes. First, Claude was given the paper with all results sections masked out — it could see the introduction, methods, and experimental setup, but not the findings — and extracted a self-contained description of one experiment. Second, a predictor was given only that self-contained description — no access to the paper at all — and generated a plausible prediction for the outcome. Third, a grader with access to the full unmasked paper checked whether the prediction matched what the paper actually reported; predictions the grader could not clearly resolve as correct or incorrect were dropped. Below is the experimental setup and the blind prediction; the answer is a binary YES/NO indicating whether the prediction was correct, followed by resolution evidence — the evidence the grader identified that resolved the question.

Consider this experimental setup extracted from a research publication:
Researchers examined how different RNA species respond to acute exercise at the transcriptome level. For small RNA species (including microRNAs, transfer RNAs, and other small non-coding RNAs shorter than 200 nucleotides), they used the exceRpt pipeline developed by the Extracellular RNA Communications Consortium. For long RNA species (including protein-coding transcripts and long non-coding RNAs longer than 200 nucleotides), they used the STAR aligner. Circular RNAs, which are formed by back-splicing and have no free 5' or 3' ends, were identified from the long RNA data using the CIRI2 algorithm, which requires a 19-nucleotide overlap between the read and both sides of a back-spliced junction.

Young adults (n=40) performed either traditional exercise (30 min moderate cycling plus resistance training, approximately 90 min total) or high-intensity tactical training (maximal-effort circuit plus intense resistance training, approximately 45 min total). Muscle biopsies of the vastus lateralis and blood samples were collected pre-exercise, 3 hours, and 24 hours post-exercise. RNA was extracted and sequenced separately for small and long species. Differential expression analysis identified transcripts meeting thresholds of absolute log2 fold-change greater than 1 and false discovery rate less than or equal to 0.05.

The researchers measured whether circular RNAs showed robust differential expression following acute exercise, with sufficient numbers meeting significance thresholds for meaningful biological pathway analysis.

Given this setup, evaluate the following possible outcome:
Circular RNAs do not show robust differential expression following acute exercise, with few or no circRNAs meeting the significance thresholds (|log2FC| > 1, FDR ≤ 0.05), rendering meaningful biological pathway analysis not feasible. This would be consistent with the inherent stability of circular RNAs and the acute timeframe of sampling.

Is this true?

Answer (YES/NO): YES